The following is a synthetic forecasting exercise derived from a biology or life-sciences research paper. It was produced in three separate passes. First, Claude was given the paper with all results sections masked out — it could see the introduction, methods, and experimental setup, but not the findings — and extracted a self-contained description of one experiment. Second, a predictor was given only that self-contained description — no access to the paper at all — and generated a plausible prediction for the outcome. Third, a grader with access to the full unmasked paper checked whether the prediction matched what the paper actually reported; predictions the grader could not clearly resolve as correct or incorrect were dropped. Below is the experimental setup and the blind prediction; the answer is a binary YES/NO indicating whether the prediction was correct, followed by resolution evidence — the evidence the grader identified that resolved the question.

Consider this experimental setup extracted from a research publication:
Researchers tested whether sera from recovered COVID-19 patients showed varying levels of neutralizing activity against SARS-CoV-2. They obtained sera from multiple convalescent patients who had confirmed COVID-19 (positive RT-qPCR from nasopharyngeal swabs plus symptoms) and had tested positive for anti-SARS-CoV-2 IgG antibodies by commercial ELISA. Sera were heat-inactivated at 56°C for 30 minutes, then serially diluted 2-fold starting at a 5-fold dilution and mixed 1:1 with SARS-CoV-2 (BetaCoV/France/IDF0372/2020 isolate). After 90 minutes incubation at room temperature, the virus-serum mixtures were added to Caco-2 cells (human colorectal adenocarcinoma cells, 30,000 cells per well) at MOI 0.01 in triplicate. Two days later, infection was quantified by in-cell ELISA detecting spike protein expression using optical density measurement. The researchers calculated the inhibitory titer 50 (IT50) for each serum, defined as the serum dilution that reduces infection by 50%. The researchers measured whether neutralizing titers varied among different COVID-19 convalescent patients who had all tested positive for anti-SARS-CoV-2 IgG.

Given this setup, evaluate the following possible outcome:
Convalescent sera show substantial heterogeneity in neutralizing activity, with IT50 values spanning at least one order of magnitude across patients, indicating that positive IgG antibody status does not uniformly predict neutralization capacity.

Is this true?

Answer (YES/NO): NO